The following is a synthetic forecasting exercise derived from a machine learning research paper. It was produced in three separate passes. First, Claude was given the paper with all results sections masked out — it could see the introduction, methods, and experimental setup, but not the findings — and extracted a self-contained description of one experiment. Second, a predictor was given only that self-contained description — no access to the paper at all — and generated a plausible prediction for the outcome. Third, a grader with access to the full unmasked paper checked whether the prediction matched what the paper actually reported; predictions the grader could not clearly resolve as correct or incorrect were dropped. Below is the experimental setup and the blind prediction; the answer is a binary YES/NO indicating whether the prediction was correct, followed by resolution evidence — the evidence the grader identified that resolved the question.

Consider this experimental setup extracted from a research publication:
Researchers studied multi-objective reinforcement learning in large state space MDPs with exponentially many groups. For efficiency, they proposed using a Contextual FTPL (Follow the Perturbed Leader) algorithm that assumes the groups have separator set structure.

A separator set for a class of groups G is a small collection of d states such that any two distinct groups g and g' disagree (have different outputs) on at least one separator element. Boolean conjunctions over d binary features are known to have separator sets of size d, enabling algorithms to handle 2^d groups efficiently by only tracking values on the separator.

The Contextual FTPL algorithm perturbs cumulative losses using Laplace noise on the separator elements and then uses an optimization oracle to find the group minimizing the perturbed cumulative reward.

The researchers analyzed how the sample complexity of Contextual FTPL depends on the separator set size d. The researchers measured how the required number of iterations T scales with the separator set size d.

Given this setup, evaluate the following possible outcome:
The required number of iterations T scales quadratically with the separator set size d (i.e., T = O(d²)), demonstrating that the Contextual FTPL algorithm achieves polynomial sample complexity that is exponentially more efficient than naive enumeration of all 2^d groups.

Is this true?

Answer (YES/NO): NO